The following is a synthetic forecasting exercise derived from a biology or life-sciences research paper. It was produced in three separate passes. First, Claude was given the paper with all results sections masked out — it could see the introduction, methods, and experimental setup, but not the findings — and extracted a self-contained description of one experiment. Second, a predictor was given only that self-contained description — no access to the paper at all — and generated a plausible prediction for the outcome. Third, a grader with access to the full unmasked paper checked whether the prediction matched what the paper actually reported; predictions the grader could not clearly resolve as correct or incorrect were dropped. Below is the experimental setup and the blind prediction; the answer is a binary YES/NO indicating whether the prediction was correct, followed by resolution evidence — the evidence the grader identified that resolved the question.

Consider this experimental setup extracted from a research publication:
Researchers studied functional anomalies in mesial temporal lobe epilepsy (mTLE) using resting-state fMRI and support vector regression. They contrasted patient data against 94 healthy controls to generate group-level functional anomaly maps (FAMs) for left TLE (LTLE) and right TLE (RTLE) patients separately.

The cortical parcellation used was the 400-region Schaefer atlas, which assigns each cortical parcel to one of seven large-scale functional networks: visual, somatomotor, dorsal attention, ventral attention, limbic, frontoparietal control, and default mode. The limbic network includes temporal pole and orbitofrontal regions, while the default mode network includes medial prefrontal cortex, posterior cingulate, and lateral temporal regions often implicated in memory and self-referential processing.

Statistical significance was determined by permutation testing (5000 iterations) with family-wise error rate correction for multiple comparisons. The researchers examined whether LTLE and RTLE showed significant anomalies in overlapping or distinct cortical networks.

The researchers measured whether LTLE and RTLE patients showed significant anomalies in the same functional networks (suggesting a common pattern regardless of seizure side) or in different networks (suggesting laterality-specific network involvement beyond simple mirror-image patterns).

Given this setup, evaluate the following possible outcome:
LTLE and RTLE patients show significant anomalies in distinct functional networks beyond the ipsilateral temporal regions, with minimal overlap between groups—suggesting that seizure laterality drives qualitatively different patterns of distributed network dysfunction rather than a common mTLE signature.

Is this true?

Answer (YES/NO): NO